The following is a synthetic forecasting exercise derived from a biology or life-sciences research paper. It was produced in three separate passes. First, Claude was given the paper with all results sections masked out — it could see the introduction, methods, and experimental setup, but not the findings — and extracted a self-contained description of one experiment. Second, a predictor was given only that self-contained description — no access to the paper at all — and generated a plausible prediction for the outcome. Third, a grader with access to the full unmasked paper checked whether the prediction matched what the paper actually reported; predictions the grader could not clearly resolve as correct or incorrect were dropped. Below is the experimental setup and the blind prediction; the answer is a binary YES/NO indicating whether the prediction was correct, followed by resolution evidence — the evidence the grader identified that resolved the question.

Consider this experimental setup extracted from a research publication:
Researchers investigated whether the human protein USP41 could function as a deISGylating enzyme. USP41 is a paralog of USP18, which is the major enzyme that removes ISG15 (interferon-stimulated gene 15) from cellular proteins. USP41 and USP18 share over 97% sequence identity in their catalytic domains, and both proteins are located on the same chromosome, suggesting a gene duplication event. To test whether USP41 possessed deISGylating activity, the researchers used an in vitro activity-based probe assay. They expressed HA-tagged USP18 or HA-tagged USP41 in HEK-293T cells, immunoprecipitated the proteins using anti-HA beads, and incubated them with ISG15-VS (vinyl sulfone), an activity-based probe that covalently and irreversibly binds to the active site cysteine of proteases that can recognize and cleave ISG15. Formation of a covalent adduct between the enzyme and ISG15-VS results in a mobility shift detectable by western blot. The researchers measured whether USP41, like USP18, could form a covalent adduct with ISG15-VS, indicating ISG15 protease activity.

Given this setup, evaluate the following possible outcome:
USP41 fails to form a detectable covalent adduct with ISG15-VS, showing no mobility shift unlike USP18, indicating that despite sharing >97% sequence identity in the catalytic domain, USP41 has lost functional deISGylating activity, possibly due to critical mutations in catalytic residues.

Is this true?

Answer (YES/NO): NO